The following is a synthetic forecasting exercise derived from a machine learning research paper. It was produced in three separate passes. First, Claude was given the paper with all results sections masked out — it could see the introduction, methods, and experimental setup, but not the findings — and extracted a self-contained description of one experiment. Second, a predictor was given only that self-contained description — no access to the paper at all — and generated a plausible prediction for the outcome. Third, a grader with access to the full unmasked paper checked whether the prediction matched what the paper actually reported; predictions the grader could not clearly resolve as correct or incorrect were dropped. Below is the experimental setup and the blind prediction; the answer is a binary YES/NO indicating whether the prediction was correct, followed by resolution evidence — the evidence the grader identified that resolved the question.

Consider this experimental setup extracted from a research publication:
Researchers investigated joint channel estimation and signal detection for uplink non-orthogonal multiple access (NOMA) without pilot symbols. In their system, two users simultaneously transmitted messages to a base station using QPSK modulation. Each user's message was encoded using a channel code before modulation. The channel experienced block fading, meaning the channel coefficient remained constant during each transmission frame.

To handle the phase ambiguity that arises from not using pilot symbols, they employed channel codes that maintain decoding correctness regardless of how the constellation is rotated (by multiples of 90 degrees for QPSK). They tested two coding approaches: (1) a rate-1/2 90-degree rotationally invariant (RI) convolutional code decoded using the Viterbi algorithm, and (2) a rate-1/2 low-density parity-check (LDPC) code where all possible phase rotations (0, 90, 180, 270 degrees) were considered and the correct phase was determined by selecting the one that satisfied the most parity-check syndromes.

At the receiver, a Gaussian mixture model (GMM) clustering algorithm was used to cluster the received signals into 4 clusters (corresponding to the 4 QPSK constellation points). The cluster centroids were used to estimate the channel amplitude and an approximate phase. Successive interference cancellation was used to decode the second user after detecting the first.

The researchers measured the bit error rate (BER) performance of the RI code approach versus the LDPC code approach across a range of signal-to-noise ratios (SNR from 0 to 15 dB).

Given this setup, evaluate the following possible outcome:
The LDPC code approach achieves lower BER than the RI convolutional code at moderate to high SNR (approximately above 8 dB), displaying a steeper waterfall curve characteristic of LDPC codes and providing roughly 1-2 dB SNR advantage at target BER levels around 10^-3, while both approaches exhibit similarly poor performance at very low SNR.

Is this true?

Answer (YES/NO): NO